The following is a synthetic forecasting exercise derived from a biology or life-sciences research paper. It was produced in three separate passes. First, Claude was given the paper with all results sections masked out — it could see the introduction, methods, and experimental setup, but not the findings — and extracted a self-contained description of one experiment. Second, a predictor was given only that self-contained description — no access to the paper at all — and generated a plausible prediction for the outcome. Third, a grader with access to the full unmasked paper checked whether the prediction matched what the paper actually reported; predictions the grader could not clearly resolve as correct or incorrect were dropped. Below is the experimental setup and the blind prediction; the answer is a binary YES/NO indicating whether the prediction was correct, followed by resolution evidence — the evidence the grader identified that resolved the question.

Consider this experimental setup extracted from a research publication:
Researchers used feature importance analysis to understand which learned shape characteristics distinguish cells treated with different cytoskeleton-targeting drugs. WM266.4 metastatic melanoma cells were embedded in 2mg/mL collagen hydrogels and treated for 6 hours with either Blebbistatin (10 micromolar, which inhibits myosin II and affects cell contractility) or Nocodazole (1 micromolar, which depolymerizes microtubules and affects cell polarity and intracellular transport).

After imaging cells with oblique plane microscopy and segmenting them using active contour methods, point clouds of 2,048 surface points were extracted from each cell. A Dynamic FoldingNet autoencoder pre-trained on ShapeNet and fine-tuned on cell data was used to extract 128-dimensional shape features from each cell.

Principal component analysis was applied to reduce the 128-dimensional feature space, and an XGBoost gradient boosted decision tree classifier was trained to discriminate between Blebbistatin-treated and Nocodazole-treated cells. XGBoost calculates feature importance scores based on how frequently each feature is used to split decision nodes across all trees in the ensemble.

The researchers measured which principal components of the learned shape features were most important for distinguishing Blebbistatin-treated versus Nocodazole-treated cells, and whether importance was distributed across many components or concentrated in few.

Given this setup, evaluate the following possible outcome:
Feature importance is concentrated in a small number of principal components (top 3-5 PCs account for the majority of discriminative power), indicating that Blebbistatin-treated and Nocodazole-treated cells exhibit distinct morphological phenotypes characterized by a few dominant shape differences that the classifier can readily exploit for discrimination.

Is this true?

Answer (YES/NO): NO